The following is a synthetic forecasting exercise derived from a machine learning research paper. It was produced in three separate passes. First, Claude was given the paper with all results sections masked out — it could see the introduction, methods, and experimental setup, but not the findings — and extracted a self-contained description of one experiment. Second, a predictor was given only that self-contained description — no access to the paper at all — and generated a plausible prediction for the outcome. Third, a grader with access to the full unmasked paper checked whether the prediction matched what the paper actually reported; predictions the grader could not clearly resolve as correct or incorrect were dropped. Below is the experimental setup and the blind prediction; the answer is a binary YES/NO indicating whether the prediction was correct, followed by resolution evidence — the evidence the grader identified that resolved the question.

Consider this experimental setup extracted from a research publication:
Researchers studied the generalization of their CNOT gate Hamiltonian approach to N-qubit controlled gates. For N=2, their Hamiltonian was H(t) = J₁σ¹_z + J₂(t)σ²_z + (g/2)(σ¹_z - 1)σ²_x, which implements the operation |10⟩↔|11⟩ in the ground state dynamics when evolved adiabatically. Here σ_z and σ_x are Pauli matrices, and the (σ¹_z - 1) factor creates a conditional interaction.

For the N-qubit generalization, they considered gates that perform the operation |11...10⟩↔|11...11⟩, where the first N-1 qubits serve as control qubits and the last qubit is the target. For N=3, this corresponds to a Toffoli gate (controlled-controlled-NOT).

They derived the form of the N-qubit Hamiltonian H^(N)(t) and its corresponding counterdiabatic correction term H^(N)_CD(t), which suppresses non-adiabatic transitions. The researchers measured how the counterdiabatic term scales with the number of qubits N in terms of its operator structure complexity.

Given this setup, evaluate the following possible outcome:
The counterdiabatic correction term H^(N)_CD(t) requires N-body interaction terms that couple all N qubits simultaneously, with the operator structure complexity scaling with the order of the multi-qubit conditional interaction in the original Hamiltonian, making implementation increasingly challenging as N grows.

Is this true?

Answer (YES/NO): YES